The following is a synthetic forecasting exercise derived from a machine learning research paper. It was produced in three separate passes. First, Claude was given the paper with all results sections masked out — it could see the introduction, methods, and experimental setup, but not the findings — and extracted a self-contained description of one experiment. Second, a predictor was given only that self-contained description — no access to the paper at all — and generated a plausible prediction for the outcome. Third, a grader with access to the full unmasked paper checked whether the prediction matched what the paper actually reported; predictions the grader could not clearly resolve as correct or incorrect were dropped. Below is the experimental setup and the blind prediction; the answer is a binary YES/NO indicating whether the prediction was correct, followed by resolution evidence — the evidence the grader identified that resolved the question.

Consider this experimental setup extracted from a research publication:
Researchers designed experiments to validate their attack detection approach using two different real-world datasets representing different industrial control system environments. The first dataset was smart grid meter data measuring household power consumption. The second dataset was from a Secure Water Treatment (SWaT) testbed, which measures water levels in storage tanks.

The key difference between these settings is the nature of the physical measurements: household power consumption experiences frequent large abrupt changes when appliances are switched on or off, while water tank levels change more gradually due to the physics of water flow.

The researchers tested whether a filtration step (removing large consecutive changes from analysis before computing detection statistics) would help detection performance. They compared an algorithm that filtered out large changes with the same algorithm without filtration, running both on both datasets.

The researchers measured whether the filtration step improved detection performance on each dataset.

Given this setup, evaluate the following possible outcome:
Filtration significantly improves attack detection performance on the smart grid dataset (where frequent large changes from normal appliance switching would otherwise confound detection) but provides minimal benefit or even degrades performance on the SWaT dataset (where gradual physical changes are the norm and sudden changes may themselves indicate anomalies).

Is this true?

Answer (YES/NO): YES